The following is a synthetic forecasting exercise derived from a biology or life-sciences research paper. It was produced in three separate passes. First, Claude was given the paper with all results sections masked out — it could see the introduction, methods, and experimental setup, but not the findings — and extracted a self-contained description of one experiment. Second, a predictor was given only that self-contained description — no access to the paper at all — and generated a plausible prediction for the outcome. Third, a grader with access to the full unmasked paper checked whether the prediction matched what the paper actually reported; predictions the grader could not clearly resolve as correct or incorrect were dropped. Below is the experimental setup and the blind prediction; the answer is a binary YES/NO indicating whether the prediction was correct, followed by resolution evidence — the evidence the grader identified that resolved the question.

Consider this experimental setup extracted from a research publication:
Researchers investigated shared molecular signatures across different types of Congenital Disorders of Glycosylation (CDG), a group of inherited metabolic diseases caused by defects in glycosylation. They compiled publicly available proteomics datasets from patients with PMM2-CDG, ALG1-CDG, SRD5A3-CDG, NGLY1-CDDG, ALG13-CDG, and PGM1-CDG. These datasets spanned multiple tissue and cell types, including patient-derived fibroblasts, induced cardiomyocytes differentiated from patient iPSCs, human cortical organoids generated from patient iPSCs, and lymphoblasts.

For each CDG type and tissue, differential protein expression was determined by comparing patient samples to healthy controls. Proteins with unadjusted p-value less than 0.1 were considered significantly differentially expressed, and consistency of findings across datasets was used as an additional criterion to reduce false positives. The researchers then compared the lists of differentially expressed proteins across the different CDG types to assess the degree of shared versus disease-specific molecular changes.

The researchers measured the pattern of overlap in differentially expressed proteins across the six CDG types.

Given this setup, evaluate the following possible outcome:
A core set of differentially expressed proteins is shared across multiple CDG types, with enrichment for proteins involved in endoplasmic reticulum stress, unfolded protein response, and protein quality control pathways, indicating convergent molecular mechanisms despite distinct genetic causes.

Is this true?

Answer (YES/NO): NO